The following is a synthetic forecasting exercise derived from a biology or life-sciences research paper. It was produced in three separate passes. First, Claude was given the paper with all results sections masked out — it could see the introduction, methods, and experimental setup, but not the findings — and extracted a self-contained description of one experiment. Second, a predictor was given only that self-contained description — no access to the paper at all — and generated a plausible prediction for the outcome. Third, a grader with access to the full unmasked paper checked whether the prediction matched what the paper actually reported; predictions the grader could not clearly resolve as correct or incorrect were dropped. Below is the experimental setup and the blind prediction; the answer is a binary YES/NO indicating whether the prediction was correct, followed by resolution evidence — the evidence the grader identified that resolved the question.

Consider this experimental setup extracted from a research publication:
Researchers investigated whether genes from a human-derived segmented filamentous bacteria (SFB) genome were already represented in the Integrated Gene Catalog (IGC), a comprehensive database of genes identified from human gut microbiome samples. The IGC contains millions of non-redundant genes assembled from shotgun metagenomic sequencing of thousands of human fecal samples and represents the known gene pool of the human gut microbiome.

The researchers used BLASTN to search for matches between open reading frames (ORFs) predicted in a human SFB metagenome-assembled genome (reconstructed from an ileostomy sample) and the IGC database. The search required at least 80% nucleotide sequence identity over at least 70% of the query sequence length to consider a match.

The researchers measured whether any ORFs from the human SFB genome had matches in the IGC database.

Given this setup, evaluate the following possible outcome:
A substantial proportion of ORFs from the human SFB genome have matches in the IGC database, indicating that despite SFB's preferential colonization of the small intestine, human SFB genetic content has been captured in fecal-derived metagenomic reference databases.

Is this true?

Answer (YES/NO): NO